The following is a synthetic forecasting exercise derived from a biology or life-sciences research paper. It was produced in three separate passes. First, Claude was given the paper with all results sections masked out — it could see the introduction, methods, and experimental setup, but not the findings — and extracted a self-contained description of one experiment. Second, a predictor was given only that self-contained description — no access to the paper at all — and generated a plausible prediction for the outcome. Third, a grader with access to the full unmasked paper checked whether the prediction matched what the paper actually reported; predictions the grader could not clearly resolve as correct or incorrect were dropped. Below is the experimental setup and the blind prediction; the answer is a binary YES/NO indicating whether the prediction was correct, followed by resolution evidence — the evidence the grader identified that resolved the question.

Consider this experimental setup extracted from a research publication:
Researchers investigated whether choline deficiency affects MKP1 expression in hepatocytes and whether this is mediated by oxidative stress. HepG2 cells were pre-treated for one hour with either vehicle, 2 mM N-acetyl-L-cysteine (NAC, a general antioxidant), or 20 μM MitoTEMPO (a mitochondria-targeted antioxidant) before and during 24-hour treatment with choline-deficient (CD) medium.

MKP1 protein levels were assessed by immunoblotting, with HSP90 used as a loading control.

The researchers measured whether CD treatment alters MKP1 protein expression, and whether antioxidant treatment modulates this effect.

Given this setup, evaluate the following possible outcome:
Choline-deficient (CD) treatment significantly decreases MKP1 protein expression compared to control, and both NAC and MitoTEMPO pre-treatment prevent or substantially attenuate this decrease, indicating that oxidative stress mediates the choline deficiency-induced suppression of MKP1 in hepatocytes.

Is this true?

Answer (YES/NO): NO